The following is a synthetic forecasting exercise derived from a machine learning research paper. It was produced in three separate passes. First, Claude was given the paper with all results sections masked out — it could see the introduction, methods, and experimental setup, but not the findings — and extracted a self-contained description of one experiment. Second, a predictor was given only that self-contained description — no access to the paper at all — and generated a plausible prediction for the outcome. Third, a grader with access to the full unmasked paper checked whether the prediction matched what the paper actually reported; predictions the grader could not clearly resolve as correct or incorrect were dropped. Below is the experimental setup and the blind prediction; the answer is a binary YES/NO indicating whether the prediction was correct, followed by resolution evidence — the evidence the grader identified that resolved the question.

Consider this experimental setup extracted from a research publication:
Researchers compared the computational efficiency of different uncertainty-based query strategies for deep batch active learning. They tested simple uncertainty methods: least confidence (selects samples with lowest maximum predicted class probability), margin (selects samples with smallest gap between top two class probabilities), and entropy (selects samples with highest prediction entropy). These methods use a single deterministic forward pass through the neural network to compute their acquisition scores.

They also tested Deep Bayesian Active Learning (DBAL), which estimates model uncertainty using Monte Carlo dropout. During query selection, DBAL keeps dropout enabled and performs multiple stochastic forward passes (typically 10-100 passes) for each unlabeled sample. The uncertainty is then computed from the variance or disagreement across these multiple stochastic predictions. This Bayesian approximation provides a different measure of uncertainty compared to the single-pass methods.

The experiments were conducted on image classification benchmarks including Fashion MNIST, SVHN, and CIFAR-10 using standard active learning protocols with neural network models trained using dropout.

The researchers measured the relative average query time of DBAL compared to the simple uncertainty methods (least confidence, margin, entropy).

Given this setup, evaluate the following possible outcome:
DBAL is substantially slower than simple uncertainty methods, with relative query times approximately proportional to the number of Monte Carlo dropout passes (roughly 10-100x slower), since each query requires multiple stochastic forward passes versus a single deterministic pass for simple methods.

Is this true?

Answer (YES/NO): NO